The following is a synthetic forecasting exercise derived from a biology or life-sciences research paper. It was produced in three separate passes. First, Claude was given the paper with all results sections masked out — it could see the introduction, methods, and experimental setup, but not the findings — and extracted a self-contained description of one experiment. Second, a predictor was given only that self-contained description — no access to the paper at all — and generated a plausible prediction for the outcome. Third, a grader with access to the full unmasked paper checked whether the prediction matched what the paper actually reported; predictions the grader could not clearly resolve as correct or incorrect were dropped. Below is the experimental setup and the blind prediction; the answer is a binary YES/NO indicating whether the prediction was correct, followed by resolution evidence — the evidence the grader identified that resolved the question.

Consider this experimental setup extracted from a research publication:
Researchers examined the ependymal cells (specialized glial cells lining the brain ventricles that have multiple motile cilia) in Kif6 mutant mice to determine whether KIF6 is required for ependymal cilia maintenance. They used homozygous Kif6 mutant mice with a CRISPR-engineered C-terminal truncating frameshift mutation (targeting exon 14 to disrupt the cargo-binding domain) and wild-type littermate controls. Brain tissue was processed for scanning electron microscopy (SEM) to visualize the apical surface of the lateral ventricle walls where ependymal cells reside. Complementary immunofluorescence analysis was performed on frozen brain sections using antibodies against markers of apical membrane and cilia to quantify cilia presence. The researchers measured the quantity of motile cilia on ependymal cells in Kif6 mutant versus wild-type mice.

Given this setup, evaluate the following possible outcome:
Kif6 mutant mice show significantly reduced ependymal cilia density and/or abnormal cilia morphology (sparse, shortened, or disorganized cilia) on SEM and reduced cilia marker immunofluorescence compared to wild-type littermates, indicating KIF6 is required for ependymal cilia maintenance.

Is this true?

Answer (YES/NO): YES